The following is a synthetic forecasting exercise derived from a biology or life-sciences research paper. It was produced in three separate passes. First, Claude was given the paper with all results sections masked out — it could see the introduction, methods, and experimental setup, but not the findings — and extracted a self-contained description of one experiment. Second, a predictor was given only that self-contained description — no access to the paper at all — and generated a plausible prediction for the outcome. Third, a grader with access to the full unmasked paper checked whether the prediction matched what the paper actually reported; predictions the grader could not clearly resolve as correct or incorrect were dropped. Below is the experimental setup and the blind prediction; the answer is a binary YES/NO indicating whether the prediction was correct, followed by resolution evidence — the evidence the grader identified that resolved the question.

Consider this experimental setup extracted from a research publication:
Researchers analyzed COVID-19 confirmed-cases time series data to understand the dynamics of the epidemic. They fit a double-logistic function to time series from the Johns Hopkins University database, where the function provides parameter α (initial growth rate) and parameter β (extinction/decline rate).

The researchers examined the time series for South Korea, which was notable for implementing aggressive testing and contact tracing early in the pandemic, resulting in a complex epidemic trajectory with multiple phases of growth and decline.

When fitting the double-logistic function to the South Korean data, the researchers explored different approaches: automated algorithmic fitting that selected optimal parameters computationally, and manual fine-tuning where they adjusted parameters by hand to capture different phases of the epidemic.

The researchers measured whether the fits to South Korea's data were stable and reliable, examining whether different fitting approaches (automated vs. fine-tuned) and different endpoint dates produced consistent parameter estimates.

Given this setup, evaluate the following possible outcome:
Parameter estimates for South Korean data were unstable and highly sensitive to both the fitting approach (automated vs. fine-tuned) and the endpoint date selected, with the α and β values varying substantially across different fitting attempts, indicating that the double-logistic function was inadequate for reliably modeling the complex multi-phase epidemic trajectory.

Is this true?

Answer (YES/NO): NO